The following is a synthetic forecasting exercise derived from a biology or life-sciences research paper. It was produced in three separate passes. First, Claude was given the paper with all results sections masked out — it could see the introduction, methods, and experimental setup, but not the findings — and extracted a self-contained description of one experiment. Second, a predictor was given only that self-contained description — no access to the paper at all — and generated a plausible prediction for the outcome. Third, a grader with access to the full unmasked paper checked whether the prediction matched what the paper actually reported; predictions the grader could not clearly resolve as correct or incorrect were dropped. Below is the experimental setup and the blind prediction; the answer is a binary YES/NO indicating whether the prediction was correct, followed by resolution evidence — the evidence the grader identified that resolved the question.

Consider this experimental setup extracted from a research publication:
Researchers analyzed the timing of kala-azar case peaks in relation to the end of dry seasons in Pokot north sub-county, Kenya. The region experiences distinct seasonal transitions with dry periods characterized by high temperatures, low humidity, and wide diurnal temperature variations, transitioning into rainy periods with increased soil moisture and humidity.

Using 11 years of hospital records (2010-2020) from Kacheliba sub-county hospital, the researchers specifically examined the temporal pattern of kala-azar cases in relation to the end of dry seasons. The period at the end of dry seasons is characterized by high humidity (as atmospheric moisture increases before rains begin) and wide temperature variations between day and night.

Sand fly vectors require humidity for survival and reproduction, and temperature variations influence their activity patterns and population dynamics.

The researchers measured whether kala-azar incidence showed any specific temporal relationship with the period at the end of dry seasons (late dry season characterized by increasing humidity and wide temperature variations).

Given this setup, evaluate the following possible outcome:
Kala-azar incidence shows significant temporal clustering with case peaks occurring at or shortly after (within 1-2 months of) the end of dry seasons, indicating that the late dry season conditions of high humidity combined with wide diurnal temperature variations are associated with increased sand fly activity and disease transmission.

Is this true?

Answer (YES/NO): YES